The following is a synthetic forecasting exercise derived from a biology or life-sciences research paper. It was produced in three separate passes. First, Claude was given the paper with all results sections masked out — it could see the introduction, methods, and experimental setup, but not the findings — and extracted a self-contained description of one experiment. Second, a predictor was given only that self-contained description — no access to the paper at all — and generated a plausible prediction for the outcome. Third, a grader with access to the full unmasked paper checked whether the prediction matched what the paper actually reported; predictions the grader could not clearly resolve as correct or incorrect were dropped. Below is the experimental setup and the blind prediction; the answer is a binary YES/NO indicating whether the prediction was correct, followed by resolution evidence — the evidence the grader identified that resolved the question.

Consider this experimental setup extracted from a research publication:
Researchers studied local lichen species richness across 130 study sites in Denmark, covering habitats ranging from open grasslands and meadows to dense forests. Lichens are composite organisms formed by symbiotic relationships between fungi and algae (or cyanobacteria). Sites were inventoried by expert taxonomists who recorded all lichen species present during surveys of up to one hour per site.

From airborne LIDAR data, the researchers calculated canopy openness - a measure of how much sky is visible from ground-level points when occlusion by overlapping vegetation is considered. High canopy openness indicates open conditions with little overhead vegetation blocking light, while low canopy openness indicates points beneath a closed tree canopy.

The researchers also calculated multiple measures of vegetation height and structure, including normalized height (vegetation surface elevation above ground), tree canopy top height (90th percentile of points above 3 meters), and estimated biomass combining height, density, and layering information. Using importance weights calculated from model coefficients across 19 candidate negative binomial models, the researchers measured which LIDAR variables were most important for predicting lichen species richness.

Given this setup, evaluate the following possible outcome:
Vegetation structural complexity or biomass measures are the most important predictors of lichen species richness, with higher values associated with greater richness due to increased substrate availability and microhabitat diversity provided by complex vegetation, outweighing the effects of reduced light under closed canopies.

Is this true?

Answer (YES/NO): NO